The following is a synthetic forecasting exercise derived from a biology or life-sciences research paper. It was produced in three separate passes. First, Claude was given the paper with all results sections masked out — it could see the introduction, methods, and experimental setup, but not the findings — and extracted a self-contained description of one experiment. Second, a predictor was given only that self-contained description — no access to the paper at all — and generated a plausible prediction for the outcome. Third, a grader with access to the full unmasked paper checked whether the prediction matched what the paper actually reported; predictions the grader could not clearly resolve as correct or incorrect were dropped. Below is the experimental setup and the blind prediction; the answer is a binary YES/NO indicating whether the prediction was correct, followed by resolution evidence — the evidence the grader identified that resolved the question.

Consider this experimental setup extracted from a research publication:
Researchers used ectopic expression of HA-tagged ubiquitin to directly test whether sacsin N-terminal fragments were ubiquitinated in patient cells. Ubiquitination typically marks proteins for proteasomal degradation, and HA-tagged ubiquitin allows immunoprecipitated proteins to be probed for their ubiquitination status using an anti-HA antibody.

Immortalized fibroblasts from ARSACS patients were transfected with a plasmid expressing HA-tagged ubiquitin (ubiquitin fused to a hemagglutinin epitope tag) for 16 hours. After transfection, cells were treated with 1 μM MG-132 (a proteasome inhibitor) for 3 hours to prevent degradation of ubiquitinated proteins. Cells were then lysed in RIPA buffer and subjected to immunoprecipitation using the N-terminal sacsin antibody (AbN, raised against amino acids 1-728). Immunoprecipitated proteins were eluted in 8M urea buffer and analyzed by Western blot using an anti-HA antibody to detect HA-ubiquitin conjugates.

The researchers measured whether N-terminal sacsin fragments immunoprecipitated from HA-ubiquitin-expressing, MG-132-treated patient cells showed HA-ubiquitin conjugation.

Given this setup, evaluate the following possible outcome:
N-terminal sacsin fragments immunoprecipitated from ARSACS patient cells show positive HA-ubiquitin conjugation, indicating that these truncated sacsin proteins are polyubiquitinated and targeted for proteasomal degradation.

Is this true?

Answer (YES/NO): YES